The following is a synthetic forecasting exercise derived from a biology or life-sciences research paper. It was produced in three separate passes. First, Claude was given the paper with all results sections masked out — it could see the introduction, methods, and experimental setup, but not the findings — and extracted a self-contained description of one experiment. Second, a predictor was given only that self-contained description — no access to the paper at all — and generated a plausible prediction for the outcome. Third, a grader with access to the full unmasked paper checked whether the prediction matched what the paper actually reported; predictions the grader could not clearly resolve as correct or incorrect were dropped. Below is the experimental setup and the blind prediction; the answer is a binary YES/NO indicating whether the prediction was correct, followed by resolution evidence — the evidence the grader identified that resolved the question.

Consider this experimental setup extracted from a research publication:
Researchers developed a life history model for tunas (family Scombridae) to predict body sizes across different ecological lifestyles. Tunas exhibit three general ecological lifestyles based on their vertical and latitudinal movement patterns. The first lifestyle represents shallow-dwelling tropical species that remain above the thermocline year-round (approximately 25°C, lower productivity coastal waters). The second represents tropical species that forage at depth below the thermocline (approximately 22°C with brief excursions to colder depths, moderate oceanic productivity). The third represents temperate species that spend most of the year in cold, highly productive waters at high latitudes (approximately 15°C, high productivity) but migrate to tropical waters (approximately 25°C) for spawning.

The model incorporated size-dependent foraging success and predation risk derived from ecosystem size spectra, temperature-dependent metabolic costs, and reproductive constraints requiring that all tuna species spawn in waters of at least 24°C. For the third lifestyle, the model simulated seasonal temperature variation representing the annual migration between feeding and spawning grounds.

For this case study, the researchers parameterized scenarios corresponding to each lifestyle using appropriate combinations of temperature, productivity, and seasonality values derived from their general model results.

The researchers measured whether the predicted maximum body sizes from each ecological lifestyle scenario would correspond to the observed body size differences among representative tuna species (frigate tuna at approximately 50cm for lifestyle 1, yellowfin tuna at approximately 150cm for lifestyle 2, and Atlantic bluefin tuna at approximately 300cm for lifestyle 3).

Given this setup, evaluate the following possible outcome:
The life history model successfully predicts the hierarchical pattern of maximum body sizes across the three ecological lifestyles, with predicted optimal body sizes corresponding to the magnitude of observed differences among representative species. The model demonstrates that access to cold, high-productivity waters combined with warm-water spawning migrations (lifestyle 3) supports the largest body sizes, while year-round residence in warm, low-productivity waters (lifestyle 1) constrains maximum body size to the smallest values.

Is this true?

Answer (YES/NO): YES